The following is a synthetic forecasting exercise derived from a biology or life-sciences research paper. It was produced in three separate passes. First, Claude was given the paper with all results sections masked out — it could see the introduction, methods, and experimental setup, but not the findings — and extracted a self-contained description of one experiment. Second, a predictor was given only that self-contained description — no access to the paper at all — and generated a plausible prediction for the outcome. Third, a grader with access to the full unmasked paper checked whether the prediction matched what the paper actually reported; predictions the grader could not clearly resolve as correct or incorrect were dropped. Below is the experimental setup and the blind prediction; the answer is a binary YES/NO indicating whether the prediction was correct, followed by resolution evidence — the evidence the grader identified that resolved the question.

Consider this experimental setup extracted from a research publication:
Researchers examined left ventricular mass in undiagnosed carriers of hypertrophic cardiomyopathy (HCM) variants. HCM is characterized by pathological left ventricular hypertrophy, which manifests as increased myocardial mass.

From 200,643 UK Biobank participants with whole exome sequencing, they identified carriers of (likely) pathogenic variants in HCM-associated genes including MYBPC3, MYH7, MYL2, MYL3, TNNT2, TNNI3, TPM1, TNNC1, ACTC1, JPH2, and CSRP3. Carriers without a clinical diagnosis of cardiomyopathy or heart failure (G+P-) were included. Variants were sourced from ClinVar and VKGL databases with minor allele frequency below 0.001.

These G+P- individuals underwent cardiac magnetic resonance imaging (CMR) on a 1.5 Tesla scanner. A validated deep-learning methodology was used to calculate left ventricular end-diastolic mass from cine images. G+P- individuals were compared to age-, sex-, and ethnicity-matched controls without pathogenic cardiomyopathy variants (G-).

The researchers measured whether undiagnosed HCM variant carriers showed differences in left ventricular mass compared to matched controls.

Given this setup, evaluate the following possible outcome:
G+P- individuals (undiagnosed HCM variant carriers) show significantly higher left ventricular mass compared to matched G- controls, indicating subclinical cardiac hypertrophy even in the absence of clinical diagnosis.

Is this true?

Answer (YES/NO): NO